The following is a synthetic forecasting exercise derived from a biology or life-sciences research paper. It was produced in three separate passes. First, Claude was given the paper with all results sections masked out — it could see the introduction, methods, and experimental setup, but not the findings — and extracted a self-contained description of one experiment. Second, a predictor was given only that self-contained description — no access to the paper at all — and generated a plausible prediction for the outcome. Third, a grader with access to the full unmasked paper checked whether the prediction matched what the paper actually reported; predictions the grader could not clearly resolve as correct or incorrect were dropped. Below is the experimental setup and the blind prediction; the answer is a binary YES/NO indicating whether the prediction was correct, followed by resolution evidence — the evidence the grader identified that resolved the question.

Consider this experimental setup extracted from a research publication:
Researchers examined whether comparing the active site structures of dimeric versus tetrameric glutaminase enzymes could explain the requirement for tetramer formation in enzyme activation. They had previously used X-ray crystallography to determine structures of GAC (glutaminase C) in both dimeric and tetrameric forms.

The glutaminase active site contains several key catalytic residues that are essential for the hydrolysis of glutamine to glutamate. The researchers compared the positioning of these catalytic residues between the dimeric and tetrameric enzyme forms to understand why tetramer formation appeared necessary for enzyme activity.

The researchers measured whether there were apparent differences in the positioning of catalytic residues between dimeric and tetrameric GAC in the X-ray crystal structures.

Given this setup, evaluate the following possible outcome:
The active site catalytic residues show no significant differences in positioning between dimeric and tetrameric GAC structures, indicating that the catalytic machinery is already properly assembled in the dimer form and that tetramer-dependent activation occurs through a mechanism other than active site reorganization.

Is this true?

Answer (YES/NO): YES